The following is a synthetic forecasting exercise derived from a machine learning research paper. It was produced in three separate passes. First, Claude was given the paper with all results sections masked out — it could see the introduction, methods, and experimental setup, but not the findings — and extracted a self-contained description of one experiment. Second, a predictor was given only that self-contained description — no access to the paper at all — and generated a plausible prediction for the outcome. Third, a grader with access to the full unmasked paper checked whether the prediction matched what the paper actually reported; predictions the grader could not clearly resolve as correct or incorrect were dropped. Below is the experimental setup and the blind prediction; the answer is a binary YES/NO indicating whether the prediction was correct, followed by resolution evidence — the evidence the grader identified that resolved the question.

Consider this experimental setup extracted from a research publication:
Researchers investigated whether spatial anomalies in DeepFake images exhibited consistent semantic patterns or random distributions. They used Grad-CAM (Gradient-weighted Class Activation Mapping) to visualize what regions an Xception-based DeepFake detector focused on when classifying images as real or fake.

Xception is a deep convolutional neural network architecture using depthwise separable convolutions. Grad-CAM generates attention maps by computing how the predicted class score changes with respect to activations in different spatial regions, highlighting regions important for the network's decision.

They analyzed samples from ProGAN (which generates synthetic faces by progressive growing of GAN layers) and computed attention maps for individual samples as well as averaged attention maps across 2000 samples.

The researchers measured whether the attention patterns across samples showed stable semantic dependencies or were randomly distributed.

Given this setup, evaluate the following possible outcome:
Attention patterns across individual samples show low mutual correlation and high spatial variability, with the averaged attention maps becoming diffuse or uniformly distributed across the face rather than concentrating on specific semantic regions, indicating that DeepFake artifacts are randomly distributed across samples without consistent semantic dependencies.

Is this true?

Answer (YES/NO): NO